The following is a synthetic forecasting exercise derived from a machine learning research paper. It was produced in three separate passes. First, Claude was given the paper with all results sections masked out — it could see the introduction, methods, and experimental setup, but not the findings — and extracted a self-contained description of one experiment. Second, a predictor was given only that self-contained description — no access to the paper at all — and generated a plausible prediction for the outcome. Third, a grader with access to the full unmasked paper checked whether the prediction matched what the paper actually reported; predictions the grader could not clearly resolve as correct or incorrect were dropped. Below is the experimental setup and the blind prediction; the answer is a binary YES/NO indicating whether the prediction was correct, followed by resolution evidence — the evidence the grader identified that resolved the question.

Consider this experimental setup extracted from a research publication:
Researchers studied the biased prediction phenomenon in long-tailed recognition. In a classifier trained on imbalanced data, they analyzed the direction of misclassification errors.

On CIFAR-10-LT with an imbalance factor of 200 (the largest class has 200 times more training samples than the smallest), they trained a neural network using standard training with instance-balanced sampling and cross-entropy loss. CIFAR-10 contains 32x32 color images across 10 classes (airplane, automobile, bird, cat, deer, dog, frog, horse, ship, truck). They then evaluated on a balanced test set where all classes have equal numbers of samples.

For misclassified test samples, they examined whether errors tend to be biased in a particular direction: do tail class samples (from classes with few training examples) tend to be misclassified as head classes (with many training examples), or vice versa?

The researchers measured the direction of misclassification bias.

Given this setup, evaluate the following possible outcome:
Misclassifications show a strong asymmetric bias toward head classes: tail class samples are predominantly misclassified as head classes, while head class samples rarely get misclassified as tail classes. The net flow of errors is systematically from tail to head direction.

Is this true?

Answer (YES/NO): YES